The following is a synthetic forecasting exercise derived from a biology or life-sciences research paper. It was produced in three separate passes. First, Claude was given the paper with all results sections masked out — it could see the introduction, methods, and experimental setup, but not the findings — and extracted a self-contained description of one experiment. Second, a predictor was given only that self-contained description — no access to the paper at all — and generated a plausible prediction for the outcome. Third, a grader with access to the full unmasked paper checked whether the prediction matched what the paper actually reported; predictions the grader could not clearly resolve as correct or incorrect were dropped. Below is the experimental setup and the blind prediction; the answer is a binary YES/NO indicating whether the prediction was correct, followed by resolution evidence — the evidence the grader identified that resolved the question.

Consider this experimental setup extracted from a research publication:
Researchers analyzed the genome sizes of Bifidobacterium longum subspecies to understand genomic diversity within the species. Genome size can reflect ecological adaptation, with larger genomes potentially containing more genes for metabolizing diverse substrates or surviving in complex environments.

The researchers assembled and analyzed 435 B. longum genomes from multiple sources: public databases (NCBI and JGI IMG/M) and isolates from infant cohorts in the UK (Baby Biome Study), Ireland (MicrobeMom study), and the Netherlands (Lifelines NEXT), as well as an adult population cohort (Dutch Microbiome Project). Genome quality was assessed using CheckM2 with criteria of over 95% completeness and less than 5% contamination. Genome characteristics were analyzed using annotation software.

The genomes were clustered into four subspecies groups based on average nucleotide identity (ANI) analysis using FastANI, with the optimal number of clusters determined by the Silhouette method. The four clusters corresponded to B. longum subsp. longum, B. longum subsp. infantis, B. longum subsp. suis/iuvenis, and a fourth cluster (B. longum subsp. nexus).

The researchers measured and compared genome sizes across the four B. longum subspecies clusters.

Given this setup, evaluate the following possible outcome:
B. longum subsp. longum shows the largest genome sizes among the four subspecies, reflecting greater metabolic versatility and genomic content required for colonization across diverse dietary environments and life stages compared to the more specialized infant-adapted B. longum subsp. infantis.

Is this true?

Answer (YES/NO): NO